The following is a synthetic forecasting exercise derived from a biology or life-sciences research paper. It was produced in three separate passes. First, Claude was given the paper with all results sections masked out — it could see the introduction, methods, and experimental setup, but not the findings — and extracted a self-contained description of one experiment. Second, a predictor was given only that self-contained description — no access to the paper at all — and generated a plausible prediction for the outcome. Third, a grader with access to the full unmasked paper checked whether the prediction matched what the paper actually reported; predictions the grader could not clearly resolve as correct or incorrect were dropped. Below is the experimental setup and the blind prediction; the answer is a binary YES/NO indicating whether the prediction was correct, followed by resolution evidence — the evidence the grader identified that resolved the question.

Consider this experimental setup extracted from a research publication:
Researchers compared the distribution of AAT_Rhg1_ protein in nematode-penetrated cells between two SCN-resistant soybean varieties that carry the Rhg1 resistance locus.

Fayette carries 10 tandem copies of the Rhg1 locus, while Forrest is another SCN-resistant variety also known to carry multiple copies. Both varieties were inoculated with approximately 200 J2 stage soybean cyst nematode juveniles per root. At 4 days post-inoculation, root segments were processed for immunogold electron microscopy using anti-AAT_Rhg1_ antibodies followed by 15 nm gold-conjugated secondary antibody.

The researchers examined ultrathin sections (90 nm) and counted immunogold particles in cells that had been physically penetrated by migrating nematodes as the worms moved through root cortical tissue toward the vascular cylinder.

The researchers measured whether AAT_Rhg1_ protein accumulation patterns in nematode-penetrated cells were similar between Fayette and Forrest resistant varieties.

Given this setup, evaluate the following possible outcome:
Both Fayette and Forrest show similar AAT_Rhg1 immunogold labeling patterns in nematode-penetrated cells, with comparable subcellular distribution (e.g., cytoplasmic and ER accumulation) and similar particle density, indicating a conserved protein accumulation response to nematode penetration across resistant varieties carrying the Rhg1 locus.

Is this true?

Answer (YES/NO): NO